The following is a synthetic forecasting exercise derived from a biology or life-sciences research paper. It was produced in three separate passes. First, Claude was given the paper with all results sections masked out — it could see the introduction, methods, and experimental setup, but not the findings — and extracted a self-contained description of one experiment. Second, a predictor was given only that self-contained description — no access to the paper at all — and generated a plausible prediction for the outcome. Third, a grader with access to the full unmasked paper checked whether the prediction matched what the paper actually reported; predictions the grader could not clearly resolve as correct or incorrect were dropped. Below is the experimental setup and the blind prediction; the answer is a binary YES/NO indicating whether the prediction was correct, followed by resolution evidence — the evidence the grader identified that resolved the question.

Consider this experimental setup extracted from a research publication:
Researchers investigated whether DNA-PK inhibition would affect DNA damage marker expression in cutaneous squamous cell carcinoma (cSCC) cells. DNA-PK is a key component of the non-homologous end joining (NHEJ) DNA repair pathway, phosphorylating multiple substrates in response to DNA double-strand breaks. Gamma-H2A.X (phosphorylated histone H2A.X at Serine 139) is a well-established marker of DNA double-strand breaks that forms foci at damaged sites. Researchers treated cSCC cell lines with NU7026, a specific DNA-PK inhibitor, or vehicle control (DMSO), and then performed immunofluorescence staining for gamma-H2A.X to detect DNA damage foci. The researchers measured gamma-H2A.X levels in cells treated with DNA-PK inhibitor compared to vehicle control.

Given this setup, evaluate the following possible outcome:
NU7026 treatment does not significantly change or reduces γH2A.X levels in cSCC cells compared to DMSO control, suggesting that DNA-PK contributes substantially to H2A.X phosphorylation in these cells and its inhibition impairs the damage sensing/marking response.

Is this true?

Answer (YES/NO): YES